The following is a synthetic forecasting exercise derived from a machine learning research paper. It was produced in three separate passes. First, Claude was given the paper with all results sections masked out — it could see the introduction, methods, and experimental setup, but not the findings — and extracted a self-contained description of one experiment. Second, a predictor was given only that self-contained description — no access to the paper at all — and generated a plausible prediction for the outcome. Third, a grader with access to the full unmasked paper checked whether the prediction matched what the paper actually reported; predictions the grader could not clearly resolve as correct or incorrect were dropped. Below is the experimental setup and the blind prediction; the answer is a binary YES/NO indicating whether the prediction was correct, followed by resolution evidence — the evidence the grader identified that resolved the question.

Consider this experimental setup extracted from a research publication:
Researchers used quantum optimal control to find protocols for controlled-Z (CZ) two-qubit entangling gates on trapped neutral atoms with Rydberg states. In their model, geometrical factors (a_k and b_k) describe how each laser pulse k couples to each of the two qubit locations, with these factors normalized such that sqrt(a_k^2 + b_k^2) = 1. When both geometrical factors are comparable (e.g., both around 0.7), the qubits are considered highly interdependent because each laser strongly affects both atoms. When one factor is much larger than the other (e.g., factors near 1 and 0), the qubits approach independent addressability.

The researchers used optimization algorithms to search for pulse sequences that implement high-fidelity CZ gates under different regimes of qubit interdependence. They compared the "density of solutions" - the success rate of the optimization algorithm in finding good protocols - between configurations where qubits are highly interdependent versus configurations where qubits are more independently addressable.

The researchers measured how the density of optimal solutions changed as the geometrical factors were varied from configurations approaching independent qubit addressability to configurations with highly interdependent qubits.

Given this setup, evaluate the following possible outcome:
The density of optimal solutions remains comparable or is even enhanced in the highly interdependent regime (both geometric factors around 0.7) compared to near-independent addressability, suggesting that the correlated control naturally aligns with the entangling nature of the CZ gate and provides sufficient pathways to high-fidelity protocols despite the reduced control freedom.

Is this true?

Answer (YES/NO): NO